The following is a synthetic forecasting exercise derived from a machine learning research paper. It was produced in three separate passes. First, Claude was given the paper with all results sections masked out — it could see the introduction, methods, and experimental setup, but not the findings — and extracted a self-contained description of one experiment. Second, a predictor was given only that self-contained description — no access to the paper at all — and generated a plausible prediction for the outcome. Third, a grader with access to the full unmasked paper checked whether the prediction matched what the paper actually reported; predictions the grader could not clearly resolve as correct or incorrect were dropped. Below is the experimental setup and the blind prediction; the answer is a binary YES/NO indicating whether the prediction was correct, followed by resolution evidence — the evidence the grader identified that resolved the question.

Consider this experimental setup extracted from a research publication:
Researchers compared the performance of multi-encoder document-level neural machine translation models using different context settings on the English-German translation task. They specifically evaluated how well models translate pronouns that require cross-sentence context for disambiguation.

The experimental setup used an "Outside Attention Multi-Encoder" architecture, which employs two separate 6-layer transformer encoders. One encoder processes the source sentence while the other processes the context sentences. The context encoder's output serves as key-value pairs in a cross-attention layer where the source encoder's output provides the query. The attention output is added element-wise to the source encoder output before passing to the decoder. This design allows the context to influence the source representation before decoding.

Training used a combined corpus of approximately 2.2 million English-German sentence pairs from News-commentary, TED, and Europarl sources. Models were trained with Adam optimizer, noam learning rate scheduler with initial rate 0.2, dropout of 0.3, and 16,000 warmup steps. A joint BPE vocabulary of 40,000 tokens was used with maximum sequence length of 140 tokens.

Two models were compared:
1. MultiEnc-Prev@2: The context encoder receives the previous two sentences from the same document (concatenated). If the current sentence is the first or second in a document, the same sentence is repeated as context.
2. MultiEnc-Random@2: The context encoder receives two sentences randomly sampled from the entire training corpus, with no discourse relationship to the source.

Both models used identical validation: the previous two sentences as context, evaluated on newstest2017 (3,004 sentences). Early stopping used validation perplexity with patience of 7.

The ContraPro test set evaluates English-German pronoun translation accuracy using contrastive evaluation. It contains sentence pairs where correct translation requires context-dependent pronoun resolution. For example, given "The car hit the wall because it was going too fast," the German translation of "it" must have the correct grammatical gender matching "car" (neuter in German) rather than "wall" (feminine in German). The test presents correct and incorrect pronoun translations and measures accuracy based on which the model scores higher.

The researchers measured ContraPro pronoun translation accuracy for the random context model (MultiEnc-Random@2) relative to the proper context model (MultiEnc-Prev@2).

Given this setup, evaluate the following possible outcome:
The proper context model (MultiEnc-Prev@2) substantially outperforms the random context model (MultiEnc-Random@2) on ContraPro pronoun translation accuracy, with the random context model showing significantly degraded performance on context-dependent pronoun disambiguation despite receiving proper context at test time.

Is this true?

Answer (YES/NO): NO